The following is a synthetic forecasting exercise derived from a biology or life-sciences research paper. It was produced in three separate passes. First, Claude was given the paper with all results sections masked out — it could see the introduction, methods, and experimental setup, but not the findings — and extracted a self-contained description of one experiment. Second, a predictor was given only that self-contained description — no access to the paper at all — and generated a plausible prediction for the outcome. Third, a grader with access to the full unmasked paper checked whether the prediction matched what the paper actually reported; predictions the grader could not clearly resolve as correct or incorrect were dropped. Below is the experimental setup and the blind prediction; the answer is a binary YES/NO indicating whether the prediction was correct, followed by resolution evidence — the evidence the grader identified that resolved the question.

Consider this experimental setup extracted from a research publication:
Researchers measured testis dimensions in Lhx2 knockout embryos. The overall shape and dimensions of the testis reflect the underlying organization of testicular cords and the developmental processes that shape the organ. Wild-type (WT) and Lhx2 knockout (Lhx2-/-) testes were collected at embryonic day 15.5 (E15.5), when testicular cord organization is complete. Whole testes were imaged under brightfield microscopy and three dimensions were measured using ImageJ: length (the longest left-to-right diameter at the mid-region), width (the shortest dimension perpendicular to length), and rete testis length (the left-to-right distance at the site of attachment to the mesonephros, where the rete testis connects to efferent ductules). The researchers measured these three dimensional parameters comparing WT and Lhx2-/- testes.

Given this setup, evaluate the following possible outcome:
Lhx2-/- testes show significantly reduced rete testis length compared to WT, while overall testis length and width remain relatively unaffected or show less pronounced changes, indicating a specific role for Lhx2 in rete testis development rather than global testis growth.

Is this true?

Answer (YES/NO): NO